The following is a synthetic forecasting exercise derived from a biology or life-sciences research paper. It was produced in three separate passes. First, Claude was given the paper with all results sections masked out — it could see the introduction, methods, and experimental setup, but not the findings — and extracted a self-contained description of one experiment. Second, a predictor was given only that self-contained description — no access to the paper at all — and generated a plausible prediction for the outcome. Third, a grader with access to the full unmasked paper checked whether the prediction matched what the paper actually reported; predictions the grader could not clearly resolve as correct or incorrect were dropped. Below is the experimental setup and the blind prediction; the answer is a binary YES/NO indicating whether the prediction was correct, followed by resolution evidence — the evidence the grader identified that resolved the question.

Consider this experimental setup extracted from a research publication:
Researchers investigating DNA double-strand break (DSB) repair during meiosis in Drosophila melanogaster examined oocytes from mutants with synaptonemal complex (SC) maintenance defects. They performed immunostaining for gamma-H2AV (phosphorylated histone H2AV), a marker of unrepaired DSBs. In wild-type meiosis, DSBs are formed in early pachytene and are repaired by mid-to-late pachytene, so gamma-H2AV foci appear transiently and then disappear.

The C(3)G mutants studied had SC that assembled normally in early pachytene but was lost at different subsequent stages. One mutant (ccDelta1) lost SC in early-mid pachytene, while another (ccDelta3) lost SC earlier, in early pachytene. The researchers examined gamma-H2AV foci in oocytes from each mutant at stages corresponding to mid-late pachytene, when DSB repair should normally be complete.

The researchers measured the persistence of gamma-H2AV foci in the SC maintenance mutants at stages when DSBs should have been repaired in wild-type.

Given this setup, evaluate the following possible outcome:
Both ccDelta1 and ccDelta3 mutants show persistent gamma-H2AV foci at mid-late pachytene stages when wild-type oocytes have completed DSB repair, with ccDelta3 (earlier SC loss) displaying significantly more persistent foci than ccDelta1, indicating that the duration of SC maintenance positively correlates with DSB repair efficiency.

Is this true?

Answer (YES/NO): NO